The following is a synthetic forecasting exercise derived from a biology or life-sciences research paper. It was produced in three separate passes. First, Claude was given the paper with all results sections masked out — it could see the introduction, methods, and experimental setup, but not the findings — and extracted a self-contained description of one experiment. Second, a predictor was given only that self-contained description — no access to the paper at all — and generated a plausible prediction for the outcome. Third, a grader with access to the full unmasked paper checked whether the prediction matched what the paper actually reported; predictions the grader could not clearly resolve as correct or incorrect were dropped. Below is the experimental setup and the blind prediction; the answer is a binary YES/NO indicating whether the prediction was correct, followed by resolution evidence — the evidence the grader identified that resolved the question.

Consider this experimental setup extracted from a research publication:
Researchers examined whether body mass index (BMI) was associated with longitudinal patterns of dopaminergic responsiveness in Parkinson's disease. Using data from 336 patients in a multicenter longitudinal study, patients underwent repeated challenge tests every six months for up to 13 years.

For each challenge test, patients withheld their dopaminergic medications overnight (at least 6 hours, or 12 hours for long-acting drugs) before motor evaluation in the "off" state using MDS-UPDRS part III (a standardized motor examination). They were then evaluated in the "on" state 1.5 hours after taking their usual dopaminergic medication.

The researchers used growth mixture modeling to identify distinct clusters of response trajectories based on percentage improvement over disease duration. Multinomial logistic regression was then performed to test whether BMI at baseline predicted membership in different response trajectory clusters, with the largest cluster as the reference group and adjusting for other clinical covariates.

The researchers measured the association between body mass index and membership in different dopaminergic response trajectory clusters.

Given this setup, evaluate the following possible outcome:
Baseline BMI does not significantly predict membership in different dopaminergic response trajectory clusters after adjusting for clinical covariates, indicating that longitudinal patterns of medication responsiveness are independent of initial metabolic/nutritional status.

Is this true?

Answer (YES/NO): YES